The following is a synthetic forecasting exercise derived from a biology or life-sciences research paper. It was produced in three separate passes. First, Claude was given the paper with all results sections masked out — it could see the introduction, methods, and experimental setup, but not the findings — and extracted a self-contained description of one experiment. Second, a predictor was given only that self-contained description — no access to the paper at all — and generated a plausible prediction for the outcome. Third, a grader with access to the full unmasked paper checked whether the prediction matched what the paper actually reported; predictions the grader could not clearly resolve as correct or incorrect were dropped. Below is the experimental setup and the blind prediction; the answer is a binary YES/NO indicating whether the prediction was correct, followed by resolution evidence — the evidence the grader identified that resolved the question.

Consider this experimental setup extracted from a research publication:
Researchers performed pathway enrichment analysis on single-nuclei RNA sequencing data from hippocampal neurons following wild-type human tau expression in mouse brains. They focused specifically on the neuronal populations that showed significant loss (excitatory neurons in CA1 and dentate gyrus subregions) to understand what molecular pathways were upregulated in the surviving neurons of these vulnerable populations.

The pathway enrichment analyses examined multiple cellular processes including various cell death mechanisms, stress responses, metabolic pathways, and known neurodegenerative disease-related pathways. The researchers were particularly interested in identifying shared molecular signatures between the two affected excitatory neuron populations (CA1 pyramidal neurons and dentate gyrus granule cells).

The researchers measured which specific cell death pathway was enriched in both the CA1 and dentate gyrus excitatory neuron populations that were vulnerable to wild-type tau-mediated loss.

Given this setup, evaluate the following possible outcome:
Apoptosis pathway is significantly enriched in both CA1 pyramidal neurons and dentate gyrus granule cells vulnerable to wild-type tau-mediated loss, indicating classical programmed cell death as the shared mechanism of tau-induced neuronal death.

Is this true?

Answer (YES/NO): NO